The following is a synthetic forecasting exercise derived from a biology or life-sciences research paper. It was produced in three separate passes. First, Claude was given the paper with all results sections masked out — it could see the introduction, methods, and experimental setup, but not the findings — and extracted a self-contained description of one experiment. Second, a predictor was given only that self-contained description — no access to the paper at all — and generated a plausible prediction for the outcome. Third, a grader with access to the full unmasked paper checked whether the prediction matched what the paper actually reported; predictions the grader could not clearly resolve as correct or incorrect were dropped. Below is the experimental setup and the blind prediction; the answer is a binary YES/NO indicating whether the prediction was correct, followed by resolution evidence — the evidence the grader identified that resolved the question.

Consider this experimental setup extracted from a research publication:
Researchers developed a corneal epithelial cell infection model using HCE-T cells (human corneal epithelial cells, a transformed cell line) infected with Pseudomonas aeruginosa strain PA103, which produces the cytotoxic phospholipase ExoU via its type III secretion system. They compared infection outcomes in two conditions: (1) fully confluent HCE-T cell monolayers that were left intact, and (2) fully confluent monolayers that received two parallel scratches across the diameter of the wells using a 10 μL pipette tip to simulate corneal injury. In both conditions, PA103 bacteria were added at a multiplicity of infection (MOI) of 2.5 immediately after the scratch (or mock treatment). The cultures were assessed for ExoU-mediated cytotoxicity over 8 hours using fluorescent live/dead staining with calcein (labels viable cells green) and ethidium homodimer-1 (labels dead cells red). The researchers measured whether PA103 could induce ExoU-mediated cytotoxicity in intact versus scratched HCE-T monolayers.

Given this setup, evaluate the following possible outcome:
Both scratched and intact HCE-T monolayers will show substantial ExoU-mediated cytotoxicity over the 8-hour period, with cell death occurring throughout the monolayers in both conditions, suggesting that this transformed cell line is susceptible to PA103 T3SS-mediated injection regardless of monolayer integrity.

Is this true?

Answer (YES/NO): NO